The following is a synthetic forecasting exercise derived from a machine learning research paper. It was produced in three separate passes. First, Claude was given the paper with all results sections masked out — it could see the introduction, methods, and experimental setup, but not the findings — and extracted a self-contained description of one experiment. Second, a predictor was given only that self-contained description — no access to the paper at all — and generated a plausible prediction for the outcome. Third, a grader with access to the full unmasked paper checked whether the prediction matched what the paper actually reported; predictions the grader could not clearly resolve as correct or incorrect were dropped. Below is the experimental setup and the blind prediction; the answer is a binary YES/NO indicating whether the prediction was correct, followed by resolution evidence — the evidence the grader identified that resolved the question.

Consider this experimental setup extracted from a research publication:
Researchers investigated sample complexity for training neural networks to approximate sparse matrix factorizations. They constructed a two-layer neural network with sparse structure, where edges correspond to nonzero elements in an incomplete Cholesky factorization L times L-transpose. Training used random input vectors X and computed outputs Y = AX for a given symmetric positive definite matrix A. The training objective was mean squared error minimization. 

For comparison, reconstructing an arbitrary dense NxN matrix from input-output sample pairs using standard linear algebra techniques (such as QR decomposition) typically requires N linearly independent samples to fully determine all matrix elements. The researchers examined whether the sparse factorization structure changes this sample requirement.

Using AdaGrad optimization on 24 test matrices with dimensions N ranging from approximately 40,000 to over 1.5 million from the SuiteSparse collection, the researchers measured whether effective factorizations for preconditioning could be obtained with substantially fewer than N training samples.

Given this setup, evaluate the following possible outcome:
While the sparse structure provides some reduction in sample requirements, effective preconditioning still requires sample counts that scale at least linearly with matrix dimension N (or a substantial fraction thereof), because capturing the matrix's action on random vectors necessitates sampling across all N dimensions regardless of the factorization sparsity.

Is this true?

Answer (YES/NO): NO